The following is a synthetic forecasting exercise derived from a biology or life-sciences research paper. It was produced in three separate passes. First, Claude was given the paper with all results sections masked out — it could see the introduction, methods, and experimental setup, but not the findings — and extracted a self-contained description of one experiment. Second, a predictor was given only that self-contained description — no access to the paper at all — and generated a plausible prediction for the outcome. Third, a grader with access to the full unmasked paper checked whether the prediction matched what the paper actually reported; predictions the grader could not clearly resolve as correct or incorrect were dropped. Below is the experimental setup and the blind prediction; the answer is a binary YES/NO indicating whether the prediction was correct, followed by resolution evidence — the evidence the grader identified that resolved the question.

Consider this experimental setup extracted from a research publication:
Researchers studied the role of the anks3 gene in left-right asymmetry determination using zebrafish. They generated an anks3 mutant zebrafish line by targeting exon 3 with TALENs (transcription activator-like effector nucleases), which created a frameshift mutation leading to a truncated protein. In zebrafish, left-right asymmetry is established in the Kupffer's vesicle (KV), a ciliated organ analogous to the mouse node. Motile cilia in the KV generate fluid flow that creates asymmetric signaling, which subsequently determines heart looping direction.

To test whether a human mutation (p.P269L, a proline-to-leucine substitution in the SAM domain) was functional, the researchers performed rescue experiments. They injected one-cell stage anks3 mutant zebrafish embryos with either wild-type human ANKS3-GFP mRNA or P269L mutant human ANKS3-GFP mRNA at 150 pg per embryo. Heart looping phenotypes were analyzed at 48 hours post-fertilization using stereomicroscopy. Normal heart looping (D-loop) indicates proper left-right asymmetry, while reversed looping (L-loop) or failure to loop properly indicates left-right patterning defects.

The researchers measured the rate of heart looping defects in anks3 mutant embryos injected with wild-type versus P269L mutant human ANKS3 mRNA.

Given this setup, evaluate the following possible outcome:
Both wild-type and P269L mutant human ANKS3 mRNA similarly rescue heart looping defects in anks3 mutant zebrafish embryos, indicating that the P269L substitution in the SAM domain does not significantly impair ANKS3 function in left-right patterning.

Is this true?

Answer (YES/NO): NO